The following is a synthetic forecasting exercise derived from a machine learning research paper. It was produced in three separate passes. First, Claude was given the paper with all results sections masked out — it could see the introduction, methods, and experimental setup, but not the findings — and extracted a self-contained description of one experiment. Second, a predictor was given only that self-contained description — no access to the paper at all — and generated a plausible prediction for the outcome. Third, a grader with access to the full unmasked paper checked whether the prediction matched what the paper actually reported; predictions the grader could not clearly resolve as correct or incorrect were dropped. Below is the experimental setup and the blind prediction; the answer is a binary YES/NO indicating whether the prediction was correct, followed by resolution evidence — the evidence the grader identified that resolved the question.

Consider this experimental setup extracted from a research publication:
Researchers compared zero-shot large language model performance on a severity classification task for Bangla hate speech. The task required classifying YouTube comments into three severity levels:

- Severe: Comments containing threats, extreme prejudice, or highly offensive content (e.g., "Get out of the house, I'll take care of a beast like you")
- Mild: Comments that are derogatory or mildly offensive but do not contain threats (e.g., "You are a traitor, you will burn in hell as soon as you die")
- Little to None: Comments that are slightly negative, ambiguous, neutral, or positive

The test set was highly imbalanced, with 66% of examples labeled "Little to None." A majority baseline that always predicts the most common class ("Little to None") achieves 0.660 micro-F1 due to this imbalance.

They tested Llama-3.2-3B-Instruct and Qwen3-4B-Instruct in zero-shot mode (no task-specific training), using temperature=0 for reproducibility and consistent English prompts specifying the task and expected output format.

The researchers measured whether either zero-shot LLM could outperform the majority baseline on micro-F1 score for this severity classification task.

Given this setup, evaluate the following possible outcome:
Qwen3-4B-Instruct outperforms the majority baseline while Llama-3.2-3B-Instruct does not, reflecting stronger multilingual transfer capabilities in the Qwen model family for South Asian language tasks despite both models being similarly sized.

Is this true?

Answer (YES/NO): NO